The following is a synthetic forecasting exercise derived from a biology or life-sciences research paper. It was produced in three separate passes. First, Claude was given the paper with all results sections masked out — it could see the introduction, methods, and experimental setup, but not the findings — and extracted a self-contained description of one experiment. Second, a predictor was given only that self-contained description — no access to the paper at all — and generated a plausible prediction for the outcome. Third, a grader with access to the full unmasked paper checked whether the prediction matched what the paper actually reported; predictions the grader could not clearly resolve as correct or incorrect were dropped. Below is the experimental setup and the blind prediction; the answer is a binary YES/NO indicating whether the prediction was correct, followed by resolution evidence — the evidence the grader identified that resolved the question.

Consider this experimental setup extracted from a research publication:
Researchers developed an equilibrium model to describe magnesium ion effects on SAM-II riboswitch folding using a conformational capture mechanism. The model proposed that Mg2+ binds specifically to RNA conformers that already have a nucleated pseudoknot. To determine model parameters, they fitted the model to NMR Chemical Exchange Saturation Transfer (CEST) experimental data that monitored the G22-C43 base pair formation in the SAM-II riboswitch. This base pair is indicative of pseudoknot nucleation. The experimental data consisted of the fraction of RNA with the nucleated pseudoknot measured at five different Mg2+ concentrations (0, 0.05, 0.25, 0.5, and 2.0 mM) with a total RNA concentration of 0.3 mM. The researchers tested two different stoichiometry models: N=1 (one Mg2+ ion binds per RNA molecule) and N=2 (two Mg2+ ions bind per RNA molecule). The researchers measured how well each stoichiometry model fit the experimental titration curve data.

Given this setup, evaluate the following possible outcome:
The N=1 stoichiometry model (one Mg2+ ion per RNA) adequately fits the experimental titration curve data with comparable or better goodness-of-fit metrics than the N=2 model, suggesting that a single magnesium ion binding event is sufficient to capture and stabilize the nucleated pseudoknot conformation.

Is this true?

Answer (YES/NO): YES